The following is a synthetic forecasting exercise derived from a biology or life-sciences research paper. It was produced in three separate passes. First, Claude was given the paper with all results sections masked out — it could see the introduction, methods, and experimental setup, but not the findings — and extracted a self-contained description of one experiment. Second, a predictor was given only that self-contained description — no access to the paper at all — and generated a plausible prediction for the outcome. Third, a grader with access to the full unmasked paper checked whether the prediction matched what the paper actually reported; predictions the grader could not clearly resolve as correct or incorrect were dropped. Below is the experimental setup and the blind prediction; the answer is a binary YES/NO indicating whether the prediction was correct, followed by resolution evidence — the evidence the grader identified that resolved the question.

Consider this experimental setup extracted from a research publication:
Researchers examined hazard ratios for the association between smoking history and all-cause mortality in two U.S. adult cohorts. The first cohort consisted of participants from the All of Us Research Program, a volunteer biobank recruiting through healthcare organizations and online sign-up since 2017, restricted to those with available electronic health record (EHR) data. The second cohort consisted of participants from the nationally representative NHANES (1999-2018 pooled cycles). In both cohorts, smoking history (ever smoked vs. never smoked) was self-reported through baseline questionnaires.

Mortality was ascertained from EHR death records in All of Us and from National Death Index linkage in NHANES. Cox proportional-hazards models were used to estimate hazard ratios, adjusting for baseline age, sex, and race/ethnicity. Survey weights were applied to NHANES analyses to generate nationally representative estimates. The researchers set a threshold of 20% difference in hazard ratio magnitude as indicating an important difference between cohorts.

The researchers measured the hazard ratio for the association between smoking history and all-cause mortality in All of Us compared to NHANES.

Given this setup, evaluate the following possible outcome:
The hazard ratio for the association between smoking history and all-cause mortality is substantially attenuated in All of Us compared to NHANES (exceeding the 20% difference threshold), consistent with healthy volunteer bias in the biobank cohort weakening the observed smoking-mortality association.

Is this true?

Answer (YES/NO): NO